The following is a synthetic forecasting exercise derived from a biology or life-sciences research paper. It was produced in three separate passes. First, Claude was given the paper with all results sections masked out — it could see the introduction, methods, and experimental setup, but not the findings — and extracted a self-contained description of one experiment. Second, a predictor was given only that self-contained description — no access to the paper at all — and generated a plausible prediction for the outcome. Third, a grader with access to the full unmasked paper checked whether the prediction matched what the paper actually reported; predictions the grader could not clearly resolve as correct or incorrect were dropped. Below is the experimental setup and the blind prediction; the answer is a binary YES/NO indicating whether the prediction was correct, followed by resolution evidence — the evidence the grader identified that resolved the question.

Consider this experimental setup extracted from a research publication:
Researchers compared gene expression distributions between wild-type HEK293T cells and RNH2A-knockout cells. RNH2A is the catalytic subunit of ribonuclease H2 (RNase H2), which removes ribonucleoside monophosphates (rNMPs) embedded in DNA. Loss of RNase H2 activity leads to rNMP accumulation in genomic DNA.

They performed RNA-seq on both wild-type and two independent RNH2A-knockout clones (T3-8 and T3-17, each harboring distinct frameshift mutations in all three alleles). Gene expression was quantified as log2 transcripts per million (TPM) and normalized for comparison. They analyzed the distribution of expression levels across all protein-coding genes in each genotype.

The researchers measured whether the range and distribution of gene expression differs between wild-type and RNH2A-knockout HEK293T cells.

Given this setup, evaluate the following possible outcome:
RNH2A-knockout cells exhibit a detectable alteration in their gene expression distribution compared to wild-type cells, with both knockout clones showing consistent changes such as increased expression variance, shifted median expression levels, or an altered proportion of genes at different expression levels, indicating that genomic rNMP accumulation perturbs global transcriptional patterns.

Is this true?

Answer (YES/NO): NO